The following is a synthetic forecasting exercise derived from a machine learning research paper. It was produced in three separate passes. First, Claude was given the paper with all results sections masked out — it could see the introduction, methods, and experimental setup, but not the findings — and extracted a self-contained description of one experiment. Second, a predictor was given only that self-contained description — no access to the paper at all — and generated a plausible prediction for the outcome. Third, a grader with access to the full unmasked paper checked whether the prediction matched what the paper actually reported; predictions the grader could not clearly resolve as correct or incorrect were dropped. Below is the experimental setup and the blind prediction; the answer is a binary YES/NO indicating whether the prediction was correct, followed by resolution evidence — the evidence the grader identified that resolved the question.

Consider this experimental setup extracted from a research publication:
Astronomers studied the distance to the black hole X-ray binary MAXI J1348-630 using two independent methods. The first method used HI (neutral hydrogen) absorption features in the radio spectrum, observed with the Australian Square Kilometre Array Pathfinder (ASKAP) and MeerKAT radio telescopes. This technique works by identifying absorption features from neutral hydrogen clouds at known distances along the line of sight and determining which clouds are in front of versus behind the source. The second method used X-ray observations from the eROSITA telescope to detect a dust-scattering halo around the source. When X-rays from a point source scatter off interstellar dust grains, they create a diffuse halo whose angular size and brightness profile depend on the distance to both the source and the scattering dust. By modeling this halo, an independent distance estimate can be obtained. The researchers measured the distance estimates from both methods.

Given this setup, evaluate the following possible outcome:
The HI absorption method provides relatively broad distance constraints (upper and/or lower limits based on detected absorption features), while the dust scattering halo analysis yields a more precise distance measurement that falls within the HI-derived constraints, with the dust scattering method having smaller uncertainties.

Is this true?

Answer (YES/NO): NO